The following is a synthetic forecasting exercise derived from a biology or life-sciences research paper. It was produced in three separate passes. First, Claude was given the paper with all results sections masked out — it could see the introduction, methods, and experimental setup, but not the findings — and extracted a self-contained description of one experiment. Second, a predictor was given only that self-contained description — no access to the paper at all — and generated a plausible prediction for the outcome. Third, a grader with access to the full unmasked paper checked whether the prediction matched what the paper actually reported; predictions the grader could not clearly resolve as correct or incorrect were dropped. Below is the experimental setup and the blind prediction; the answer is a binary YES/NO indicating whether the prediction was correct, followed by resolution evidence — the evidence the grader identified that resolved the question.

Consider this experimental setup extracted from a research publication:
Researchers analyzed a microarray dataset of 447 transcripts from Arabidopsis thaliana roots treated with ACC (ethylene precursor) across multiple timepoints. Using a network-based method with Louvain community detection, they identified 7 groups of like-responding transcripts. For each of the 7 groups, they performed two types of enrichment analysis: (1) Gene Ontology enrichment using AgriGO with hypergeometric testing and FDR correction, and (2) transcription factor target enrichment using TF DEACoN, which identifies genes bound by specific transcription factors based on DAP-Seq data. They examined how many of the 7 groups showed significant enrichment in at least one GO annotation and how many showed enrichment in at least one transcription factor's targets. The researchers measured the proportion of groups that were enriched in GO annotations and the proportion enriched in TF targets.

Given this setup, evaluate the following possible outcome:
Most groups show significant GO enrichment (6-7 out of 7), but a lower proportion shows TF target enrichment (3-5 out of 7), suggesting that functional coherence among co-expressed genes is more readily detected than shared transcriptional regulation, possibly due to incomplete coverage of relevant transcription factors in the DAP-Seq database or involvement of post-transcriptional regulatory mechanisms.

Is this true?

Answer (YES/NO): YES